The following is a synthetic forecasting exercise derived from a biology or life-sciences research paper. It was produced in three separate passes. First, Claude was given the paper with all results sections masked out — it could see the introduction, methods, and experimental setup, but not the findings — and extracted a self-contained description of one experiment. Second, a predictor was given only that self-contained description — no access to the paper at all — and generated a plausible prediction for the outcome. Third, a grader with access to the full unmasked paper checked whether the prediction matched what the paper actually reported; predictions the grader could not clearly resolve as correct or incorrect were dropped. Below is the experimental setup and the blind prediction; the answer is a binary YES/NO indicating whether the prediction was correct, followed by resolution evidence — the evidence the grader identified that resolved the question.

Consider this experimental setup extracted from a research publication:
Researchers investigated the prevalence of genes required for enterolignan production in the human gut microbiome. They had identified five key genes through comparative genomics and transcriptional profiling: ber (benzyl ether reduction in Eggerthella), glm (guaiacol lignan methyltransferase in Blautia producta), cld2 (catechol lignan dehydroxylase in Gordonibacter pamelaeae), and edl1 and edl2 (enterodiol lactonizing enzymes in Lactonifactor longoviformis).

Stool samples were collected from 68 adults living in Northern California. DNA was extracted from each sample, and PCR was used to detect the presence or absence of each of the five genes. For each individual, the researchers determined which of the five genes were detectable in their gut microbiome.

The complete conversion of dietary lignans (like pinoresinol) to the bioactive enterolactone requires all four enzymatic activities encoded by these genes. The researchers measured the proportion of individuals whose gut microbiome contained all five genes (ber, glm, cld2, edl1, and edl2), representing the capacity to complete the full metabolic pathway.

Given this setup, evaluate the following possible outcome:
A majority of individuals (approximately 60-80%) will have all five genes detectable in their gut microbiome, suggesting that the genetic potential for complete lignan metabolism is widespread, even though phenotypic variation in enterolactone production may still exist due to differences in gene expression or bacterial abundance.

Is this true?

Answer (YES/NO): YES